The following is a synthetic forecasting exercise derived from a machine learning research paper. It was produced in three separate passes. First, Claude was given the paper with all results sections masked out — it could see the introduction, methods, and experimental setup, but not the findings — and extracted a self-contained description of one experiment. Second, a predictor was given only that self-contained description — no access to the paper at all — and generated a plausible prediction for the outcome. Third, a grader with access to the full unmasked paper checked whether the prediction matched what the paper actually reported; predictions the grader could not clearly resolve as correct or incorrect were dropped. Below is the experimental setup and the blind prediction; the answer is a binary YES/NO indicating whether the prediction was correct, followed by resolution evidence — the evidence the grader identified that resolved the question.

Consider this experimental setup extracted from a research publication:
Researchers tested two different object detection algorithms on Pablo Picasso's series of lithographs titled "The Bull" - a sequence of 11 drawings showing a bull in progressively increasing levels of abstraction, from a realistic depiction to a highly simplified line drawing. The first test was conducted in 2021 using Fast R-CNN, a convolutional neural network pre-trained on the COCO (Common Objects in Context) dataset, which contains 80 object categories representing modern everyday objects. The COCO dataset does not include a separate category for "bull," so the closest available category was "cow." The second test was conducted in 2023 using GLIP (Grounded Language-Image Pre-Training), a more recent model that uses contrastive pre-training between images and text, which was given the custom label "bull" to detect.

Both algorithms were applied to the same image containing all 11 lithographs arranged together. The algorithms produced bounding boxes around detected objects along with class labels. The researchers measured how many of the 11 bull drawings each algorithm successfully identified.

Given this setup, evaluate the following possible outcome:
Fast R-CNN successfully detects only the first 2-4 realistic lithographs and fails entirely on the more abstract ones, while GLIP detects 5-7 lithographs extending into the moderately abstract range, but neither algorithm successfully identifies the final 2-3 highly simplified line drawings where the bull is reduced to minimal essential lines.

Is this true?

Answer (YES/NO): NO